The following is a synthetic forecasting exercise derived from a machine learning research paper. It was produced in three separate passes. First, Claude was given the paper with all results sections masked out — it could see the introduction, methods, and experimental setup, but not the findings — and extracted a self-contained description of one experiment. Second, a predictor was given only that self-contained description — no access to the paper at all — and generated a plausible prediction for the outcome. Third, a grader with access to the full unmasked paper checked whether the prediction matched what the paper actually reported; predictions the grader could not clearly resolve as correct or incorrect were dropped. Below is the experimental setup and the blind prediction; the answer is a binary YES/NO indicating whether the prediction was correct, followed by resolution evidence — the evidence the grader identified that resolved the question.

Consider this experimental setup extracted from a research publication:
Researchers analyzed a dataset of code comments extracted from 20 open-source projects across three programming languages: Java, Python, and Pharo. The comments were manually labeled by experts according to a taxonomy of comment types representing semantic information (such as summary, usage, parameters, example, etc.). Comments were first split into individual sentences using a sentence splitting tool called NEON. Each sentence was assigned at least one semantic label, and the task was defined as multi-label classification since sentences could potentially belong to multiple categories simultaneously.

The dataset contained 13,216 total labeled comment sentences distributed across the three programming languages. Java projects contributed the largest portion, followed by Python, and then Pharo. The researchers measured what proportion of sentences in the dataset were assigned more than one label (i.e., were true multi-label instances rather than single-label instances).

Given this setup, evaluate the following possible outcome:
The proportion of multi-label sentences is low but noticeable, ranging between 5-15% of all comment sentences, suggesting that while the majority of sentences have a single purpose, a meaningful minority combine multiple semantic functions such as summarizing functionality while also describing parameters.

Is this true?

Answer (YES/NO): NO